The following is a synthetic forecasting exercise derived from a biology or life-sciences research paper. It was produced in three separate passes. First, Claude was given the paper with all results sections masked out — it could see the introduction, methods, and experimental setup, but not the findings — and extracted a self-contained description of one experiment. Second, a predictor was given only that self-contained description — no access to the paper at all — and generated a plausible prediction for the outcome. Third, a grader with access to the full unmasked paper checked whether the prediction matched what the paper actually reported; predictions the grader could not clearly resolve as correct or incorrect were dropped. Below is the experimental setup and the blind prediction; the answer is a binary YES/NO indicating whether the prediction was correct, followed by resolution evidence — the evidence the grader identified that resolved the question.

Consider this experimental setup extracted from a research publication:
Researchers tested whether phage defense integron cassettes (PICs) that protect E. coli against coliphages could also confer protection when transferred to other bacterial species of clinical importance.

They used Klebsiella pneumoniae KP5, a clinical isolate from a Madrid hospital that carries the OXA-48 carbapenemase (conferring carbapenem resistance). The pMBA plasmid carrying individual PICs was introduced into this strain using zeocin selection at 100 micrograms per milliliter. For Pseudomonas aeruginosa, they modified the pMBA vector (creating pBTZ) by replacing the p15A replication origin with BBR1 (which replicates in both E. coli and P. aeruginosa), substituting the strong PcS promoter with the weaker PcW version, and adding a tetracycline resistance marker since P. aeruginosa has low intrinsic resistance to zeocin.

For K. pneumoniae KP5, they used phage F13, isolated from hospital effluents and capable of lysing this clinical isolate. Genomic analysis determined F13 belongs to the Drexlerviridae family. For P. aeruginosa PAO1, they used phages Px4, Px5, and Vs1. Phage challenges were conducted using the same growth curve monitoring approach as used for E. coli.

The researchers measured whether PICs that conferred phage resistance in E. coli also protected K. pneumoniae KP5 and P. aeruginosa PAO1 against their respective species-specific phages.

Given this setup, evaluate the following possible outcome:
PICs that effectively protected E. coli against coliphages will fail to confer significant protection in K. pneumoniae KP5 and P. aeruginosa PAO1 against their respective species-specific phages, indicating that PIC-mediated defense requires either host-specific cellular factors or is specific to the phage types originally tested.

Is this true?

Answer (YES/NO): NO